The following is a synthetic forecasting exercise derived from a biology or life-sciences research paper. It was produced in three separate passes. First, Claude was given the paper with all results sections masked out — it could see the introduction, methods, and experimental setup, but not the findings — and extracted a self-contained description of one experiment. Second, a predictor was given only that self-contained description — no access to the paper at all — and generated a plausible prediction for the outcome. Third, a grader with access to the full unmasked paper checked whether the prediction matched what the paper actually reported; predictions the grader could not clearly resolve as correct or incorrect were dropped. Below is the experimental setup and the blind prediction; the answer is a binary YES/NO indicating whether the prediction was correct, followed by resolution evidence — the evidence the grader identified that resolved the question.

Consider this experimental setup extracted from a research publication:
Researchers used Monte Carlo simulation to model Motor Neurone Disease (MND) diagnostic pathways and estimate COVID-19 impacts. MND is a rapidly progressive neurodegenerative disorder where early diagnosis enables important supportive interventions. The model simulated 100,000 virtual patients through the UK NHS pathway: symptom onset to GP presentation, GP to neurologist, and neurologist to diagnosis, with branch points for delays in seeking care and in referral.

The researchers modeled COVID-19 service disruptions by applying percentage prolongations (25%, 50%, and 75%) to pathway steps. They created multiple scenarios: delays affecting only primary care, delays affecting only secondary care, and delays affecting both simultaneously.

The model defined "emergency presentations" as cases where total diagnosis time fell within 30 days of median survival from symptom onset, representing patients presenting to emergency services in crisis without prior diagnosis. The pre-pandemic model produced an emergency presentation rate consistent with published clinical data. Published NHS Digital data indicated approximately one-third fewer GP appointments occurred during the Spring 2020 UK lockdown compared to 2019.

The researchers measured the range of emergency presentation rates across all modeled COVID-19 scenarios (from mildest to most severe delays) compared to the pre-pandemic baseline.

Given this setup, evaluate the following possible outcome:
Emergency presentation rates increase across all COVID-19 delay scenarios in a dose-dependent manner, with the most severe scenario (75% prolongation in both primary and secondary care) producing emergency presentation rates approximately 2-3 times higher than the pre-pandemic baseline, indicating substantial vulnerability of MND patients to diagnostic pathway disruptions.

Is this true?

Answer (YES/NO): NO